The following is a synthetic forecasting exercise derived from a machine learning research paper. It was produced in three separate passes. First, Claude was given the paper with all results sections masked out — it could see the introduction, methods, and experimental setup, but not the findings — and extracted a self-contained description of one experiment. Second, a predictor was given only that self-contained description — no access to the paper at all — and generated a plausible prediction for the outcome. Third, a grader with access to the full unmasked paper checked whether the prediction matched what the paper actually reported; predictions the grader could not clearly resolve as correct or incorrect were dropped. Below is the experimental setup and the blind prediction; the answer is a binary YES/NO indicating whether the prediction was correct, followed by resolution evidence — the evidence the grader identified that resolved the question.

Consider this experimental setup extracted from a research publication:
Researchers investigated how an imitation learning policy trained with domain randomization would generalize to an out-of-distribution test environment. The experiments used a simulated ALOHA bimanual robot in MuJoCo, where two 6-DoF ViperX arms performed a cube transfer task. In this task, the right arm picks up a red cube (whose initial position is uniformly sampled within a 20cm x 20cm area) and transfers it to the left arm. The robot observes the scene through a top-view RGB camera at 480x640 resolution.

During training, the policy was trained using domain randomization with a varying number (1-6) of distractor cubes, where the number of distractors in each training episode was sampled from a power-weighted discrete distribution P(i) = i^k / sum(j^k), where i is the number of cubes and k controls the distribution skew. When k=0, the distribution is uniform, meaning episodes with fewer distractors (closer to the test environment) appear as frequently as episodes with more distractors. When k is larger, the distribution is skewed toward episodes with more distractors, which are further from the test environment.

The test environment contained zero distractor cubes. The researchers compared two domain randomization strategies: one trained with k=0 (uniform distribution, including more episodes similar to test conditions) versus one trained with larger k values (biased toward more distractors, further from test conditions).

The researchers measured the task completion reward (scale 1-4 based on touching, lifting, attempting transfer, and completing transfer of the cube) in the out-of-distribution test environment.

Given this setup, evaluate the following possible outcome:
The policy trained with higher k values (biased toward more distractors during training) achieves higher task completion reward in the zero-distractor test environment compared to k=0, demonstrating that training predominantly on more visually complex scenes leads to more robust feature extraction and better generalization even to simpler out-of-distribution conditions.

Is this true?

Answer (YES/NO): NO